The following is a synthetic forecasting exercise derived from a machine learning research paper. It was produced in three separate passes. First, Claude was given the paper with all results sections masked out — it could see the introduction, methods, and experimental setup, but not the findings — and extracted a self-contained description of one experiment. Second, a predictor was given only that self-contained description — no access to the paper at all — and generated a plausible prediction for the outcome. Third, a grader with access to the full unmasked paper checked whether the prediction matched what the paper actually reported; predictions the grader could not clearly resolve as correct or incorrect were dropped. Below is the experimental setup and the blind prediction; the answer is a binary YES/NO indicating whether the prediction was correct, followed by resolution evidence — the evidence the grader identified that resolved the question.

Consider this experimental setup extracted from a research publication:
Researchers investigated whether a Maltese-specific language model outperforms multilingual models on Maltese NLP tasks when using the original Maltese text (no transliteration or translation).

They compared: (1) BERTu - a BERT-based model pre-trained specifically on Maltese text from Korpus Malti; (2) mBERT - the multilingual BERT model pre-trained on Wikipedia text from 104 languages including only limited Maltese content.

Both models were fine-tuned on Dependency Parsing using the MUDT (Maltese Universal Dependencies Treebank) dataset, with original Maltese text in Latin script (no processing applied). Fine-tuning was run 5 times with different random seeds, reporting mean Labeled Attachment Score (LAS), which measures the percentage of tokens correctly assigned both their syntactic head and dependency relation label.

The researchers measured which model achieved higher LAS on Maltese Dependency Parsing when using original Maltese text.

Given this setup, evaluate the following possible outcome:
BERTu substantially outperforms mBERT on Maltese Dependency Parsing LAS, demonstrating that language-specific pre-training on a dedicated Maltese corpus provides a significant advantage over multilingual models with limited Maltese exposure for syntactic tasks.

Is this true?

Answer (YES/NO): YES